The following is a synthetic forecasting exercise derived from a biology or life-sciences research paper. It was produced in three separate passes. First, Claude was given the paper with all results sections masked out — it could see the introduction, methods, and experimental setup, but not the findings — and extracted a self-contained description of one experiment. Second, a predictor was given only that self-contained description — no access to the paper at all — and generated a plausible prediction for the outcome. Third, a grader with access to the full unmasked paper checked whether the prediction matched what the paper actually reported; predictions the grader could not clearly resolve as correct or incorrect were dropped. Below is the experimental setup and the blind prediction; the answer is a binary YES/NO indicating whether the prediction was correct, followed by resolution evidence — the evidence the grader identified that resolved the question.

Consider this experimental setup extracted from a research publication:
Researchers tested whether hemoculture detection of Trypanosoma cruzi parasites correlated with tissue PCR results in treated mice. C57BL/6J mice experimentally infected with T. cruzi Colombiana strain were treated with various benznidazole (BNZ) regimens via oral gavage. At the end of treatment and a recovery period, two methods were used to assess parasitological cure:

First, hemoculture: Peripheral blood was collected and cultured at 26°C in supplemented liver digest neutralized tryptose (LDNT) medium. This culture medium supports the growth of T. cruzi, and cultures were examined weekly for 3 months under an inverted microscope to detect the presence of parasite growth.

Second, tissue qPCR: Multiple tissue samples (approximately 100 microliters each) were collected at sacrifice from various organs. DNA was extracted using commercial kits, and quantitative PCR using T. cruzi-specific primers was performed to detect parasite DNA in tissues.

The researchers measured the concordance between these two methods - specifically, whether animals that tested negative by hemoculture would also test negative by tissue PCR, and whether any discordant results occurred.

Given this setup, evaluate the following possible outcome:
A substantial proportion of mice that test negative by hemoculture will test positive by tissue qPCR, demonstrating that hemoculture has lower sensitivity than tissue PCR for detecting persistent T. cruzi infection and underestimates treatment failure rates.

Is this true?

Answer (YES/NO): NO